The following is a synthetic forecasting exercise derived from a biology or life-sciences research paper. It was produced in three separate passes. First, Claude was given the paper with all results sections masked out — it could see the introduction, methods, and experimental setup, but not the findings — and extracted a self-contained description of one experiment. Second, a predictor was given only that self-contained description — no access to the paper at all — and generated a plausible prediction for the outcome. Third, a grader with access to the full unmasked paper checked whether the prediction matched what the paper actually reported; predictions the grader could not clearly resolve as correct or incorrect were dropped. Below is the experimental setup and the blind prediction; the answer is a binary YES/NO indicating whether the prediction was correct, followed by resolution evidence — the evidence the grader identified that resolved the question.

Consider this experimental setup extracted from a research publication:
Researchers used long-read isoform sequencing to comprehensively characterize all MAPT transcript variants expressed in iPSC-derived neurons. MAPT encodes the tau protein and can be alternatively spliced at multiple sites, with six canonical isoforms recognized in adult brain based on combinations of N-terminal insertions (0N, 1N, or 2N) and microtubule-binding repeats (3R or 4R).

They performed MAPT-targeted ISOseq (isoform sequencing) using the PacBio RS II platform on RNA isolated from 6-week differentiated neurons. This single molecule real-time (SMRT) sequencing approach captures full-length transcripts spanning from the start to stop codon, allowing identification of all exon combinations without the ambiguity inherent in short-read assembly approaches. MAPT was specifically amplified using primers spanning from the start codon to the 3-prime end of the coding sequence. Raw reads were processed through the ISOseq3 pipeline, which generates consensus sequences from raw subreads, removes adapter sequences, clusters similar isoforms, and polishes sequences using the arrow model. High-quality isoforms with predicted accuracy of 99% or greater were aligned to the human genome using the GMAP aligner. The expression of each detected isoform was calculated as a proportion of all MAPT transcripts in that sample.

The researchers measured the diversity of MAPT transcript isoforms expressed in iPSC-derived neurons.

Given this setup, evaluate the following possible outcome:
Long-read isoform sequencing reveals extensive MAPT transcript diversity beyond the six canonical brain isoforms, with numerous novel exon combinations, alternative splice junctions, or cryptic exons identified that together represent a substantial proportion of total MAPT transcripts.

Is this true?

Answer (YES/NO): NO